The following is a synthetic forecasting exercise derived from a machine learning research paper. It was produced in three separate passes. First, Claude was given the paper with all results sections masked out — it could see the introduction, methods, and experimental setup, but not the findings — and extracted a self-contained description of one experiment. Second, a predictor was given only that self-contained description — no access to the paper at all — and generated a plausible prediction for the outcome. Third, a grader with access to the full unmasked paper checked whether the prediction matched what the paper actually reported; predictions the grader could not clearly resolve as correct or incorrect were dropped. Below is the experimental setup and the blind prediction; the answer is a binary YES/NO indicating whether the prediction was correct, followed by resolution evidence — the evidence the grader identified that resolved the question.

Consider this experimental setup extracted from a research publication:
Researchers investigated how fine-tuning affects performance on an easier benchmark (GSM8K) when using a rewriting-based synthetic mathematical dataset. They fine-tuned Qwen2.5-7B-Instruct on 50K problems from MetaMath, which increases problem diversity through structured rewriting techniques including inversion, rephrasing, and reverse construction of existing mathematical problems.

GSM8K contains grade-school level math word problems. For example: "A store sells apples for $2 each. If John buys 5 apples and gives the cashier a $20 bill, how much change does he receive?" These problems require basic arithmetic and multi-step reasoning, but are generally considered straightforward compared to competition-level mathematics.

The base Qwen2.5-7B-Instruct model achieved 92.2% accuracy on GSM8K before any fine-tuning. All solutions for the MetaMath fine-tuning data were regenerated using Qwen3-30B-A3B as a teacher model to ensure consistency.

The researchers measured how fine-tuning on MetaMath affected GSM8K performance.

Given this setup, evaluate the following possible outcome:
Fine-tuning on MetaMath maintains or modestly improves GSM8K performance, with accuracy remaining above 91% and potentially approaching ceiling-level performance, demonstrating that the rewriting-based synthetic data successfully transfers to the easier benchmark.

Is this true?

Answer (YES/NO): NO